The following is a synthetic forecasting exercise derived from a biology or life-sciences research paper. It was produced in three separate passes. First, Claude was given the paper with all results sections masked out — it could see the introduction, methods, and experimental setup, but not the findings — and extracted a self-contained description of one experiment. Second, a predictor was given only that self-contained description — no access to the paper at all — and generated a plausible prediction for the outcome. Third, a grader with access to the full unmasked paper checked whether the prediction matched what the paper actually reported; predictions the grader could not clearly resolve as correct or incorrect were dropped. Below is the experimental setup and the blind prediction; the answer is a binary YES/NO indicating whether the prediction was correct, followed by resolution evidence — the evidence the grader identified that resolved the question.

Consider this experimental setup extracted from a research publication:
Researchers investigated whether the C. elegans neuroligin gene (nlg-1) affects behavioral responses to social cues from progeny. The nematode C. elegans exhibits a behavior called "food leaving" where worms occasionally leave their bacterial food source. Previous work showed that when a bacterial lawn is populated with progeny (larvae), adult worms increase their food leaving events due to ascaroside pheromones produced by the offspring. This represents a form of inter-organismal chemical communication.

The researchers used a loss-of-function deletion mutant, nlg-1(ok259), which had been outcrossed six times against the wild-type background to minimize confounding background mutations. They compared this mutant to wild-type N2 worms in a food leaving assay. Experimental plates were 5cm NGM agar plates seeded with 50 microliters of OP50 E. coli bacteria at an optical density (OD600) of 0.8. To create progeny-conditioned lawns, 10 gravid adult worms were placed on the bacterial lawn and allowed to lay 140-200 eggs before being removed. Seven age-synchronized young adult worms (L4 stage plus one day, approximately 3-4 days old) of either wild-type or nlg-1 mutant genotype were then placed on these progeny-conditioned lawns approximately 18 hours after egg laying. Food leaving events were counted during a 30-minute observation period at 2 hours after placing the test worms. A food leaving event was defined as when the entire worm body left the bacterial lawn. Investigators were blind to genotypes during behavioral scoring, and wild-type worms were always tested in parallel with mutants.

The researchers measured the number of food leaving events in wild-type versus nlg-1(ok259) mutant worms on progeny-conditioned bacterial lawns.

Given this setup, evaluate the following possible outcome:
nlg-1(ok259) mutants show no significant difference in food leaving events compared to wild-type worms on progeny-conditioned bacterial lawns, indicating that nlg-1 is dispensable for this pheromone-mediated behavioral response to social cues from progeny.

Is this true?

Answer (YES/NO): NO